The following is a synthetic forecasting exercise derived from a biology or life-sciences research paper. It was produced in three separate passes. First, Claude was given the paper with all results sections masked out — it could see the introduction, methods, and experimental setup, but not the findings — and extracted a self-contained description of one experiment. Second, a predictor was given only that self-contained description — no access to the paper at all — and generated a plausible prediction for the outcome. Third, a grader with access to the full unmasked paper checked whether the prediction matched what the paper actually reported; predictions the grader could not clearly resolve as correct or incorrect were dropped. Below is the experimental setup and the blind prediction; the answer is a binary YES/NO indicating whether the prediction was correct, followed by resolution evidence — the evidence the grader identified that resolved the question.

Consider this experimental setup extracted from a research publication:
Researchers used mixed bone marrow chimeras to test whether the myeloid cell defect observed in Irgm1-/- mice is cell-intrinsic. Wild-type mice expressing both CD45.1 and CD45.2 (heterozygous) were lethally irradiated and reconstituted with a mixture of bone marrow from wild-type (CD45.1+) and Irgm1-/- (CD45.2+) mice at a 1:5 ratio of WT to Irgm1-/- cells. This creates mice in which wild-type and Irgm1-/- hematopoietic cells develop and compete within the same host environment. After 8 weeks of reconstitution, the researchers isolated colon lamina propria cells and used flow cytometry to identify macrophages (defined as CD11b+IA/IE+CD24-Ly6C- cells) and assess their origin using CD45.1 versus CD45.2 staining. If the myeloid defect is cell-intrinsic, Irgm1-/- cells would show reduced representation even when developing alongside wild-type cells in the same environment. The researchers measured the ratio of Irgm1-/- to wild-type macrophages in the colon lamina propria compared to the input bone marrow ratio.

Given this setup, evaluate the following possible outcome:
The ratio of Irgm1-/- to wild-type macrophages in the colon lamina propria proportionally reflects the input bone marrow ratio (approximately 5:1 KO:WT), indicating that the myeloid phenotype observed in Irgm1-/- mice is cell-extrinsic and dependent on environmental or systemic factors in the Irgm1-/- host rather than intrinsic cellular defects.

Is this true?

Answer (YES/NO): NO